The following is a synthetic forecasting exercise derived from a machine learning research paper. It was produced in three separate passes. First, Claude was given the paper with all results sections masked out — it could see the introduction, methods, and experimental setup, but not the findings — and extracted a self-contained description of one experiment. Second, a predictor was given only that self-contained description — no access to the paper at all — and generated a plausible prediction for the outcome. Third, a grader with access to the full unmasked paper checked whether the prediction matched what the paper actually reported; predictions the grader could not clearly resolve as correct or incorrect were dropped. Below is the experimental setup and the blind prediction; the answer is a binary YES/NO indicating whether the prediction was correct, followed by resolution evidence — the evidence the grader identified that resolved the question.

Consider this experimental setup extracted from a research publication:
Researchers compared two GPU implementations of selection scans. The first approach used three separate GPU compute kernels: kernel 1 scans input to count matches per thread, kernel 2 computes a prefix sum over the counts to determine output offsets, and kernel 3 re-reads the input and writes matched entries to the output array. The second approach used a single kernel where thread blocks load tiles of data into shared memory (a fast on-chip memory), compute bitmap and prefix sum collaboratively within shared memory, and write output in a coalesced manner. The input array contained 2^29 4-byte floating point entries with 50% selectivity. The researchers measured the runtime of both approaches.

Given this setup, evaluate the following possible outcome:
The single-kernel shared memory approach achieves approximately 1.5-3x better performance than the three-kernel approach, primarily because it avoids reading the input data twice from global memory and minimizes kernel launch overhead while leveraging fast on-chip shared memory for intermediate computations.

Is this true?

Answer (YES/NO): NO